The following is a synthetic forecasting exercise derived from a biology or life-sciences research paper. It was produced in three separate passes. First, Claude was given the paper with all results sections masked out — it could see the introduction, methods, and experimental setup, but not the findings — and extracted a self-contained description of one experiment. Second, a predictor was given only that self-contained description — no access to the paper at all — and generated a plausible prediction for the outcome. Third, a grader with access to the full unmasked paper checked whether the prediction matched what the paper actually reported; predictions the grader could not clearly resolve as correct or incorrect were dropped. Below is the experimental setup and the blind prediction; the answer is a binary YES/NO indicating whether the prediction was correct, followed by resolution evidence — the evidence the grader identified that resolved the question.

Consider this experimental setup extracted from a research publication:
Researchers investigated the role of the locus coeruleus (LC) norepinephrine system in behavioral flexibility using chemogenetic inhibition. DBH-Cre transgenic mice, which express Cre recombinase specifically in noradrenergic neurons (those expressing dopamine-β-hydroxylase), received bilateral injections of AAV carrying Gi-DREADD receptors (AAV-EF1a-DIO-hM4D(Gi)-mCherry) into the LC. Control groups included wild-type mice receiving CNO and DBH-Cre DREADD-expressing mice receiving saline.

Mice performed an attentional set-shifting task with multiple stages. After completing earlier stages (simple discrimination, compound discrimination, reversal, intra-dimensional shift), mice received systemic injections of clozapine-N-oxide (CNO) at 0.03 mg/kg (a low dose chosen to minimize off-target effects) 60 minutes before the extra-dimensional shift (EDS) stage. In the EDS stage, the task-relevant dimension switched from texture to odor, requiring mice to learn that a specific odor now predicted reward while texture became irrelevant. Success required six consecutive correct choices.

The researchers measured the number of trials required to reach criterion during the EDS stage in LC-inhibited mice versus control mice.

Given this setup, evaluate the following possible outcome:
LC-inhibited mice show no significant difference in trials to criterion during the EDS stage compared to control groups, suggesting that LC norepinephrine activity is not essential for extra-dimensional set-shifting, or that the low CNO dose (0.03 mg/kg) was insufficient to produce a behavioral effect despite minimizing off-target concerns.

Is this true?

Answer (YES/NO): NO